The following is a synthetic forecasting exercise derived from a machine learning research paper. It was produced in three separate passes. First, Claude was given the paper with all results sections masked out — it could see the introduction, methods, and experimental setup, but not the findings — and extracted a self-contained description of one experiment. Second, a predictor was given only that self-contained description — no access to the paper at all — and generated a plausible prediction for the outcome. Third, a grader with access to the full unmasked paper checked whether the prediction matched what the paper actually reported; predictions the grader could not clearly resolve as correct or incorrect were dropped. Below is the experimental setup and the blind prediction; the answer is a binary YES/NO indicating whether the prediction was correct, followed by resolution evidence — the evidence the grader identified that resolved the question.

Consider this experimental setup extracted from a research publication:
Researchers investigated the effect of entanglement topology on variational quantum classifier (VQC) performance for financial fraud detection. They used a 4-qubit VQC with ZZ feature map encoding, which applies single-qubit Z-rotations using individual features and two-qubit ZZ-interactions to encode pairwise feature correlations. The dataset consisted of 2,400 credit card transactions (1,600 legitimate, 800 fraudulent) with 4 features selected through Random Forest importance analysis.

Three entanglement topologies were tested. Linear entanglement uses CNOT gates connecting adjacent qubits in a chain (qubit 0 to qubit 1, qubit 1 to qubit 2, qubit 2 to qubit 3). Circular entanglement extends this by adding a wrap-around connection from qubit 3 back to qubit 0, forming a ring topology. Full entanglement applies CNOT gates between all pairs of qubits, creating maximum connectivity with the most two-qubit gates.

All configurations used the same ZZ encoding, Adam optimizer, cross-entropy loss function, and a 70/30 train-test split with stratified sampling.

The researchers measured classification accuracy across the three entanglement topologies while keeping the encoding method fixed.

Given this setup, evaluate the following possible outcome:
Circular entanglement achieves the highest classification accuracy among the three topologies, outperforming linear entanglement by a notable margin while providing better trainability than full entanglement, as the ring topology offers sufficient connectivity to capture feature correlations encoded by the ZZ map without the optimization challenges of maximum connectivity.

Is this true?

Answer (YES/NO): YES